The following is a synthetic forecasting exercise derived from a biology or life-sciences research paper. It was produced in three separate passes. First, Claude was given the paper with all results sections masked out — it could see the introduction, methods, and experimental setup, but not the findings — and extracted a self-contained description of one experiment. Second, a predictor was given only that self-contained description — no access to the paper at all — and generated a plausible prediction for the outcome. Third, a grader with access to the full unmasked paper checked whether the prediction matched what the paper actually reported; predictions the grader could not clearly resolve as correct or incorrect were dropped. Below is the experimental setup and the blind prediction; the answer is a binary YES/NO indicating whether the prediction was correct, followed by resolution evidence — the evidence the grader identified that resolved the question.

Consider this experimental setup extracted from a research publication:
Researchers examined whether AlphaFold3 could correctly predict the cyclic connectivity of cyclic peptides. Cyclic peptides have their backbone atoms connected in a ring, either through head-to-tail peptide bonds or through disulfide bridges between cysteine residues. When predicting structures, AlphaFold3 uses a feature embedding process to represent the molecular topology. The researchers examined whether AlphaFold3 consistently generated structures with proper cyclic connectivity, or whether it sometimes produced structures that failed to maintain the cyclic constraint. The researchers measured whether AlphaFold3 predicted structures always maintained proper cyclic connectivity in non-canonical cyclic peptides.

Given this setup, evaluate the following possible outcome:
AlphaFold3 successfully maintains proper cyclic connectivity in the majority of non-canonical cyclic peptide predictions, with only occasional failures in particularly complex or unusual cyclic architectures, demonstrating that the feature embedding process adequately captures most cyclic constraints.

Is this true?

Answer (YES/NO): NO